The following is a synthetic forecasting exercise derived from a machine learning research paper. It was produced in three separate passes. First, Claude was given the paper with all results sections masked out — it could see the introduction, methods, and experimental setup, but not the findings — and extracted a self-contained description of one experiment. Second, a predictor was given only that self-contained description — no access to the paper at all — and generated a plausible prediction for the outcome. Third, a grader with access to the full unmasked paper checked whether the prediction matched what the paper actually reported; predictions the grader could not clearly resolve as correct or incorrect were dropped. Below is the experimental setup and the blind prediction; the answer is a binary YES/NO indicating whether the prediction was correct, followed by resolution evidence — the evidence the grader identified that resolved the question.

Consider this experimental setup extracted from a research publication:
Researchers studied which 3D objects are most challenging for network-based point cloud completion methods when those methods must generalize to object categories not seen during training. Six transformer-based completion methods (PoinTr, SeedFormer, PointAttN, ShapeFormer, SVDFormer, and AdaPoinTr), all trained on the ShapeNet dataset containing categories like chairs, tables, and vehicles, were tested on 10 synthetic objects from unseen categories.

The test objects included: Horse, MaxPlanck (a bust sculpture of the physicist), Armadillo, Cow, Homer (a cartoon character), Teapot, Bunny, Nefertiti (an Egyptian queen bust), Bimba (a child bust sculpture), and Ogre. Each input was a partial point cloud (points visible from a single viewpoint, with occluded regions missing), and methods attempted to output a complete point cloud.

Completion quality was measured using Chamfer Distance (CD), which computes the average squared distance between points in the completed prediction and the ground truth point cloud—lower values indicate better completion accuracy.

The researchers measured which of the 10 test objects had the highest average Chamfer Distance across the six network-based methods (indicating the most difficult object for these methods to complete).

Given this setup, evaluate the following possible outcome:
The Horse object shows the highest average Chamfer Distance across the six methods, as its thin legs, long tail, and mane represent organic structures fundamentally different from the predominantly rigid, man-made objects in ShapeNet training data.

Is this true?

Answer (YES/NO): NO